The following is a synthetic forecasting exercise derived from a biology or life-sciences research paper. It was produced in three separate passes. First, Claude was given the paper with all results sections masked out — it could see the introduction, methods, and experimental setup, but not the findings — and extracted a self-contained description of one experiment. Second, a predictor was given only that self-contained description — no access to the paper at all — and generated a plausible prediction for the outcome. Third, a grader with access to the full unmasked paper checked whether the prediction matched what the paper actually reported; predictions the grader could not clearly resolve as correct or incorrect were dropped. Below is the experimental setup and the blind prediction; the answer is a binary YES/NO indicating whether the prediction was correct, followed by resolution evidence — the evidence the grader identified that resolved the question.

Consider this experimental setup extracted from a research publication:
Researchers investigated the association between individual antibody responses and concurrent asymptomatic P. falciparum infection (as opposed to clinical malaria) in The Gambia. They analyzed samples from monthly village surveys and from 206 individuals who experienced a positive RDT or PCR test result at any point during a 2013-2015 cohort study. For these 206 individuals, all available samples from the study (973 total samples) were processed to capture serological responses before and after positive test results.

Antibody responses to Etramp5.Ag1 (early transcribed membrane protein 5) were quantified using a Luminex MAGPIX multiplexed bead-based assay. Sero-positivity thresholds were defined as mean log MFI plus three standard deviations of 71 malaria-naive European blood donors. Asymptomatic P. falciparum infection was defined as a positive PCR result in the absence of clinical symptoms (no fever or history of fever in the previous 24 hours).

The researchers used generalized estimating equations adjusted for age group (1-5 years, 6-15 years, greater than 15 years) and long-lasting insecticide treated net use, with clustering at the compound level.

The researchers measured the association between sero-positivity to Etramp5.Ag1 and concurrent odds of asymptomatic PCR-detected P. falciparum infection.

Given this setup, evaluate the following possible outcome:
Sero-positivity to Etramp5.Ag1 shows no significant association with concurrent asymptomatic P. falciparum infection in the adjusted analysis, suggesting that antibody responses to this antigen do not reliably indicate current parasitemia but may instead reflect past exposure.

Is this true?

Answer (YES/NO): NO